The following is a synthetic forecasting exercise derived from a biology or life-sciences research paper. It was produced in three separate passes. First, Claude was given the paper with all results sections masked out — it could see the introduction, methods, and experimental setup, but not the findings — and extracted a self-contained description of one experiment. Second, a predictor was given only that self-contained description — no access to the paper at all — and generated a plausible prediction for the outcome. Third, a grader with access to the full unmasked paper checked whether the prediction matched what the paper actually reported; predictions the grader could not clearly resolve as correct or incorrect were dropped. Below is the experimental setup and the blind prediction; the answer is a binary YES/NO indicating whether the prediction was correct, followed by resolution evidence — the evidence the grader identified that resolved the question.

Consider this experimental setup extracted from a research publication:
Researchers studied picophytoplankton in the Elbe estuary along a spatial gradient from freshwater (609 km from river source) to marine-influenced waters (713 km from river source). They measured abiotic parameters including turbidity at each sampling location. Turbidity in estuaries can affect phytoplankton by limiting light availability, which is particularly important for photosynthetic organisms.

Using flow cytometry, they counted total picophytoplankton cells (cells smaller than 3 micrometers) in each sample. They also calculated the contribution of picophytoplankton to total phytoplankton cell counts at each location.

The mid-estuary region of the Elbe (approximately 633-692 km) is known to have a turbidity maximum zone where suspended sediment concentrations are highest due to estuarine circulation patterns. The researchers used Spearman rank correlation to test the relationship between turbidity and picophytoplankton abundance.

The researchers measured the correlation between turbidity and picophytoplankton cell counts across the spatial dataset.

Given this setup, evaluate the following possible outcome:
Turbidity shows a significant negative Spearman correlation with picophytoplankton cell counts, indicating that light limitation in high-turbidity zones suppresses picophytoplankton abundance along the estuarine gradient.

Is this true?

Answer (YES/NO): YES